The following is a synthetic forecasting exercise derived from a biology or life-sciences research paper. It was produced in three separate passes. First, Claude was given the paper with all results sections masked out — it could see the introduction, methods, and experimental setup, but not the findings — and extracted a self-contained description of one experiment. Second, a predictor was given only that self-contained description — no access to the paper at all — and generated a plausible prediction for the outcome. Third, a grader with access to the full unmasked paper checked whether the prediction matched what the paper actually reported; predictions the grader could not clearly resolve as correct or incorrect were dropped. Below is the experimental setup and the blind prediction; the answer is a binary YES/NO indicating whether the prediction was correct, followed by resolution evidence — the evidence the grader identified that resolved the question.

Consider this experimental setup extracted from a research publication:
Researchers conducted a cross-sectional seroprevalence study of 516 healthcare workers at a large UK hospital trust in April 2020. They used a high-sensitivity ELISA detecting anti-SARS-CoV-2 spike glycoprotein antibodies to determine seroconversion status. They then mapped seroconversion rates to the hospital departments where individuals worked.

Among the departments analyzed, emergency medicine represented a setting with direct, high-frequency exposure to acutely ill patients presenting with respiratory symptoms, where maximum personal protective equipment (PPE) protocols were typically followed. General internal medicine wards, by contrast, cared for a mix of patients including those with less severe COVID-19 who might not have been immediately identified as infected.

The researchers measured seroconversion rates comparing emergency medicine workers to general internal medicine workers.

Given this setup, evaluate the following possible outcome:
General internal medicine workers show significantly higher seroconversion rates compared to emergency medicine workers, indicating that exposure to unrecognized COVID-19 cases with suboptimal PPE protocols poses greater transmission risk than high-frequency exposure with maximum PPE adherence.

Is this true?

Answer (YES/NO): YES